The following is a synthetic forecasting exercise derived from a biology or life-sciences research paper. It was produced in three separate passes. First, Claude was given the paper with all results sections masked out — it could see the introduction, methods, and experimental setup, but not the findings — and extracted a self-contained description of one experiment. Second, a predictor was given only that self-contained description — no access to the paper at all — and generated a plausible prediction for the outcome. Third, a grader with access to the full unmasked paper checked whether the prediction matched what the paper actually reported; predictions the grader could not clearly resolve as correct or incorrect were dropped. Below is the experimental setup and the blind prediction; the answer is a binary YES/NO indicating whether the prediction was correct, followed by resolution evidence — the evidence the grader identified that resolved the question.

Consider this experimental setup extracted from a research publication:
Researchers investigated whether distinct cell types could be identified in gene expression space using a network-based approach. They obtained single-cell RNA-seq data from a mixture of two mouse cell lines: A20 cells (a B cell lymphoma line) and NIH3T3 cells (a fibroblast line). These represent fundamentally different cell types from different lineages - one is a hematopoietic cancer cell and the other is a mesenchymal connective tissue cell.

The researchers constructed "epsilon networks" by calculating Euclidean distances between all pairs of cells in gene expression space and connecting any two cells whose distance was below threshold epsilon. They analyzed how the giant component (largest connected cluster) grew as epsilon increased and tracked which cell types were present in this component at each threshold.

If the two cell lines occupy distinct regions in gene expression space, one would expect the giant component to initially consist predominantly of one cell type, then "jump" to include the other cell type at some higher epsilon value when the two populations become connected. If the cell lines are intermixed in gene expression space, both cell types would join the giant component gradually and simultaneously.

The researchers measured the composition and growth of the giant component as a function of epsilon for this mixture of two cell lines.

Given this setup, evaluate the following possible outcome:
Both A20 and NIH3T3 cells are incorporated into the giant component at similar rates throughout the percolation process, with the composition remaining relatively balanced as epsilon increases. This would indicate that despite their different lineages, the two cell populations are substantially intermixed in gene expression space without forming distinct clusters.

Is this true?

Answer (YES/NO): NO